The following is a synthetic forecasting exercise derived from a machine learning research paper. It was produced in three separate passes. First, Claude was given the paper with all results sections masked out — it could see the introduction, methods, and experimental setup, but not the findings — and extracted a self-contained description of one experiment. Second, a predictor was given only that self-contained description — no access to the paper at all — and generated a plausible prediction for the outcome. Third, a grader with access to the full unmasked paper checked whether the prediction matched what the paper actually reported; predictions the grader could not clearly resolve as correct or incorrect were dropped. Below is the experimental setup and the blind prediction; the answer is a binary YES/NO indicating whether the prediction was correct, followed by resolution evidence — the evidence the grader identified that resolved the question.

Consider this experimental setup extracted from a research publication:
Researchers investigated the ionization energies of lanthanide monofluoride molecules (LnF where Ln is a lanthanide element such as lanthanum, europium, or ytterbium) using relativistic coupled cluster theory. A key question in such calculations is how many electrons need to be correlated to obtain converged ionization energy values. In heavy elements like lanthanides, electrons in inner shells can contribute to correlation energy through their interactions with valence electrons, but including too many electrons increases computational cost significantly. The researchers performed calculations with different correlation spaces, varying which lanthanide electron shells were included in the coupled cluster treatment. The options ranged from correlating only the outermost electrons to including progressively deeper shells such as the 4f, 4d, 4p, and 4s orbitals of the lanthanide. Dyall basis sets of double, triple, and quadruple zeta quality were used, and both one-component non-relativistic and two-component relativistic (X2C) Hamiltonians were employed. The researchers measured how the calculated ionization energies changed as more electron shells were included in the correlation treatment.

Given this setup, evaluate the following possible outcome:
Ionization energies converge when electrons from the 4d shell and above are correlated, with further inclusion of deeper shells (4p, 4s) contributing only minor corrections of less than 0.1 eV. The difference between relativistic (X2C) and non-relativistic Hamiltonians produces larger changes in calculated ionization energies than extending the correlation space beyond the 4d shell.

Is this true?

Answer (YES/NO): NO